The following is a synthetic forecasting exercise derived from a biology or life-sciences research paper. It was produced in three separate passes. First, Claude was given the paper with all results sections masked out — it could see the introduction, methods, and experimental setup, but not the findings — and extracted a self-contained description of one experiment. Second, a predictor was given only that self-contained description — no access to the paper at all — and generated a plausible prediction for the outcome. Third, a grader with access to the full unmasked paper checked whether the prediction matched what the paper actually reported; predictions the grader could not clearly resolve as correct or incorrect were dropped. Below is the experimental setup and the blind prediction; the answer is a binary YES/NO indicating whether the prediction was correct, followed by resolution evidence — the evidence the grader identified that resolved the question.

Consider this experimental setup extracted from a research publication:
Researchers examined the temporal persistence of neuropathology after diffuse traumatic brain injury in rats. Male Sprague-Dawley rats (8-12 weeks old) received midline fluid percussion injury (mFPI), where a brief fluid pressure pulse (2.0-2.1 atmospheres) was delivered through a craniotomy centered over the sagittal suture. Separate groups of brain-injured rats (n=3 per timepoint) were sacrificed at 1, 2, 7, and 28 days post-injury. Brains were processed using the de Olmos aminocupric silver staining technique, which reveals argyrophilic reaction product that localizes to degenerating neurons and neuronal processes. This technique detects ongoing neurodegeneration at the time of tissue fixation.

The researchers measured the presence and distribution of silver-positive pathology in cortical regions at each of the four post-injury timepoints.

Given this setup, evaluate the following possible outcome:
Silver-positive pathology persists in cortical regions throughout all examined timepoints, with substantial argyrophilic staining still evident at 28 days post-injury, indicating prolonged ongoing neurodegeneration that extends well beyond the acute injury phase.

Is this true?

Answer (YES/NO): NO